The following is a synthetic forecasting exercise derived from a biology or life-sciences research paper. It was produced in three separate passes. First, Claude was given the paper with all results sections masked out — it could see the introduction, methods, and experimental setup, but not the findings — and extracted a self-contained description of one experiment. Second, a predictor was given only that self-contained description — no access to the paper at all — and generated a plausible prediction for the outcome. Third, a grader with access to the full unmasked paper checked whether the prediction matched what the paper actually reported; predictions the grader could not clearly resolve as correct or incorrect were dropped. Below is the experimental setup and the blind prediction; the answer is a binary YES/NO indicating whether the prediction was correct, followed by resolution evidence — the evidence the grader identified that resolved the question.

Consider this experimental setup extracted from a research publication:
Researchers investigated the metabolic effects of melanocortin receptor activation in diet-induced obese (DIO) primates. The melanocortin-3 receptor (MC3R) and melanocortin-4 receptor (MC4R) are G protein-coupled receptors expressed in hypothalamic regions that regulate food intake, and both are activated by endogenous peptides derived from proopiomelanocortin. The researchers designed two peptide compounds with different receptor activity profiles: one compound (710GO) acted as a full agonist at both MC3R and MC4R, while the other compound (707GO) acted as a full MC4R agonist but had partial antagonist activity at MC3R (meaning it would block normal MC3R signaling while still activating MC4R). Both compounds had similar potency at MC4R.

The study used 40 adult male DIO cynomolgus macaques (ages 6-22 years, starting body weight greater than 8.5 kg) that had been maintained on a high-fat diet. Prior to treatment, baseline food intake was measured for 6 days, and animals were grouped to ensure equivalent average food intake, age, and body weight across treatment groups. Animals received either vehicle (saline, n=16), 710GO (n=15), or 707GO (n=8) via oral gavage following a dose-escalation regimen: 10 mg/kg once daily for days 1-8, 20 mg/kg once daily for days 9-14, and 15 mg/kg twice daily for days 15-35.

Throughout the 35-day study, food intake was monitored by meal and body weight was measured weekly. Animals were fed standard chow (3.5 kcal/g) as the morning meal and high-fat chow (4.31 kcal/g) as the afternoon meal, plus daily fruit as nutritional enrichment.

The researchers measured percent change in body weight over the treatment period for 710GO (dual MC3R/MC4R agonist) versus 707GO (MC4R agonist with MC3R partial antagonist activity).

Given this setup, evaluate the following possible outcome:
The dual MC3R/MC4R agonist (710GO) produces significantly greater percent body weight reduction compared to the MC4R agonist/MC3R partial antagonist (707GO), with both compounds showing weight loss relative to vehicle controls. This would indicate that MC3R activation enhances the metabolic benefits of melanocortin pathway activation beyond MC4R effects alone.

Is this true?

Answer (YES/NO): NO